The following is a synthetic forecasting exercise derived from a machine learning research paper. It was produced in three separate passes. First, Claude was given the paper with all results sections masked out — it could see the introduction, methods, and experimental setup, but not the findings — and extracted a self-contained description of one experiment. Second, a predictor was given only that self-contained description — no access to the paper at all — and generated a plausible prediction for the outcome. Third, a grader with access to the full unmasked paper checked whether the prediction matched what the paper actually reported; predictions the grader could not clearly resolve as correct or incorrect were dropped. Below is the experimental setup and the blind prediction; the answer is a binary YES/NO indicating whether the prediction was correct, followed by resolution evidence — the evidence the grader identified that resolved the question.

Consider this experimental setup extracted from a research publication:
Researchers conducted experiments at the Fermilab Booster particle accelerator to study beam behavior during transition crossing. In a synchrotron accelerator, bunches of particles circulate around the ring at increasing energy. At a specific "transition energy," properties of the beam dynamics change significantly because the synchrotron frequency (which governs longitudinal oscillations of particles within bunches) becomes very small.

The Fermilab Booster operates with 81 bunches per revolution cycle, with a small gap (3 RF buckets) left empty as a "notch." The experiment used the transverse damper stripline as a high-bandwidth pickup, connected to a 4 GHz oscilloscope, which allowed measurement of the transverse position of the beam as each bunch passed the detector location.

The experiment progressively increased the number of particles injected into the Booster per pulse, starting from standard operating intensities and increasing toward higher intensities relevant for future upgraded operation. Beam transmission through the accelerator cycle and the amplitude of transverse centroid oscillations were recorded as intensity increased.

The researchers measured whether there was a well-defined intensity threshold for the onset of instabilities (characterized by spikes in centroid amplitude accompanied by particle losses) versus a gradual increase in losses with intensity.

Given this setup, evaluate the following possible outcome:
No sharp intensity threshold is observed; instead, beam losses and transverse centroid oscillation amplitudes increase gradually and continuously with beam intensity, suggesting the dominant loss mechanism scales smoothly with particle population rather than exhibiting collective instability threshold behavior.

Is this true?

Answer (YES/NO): NO